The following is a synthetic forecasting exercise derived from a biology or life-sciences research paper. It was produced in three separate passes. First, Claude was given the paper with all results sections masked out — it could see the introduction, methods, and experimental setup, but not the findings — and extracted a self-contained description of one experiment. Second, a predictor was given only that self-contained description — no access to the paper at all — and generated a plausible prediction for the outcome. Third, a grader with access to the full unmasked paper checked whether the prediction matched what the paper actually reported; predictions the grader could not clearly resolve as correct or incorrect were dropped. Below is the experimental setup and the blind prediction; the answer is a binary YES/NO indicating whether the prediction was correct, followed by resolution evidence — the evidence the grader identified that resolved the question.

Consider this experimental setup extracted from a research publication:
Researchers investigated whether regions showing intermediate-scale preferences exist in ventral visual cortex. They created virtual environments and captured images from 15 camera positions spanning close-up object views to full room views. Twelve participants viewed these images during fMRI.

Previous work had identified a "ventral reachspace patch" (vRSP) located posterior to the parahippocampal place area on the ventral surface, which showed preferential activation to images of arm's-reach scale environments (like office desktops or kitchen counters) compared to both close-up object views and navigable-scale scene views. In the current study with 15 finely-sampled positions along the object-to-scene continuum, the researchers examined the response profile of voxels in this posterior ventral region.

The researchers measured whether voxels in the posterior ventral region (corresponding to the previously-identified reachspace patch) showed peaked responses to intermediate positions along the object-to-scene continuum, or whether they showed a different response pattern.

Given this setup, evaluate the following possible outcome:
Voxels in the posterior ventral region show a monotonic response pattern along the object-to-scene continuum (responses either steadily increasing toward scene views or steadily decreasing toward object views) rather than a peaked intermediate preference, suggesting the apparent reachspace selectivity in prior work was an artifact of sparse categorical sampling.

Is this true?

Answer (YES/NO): NO